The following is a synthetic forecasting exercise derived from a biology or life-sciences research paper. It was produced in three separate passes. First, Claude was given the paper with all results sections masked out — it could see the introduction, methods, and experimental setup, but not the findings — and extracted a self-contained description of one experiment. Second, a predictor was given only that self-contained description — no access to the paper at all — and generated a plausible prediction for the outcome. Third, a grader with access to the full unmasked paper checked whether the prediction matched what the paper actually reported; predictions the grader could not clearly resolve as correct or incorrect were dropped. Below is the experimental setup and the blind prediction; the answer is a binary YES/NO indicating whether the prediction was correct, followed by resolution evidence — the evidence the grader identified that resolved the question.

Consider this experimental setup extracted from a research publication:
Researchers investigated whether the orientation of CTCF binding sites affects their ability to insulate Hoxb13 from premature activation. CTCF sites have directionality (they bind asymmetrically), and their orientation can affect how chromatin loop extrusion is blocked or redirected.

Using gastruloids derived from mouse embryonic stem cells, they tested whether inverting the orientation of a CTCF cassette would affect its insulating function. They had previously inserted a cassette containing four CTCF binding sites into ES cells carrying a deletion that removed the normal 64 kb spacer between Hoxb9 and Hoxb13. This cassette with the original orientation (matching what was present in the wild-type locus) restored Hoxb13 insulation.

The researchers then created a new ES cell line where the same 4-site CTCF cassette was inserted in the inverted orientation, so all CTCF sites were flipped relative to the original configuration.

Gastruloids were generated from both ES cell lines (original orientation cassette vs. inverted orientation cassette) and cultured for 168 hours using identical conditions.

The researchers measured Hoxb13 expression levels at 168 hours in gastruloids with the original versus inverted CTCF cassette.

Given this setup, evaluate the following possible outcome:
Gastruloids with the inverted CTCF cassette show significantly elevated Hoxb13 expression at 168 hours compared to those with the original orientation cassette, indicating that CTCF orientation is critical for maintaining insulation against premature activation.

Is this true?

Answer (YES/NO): NO